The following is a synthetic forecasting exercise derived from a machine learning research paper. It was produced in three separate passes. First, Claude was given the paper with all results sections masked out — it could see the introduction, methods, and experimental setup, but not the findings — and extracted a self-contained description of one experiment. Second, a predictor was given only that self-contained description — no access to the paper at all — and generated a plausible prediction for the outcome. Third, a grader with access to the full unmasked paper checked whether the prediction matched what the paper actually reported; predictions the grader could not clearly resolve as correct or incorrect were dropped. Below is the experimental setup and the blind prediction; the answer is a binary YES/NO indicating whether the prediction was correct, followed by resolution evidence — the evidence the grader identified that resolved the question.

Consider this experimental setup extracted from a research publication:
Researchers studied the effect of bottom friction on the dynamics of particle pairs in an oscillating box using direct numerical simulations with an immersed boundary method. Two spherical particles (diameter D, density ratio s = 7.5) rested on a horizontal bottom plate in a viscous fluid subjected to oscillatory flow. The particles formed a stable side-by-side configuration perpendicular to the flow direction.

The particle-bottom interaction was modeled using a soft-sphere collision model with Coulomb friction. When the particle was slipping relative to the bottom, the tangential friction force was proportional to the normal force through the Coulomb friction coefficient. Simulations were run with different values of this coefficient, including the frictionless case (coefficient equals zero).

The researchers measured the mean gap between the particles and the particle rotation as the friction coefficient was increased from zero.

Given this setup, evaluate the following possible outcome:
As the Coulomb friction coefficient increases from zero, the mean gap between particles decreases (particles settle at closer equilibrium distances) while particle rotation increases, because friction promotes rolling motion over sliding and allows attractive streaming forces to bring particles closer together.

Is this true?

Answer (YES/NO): NO